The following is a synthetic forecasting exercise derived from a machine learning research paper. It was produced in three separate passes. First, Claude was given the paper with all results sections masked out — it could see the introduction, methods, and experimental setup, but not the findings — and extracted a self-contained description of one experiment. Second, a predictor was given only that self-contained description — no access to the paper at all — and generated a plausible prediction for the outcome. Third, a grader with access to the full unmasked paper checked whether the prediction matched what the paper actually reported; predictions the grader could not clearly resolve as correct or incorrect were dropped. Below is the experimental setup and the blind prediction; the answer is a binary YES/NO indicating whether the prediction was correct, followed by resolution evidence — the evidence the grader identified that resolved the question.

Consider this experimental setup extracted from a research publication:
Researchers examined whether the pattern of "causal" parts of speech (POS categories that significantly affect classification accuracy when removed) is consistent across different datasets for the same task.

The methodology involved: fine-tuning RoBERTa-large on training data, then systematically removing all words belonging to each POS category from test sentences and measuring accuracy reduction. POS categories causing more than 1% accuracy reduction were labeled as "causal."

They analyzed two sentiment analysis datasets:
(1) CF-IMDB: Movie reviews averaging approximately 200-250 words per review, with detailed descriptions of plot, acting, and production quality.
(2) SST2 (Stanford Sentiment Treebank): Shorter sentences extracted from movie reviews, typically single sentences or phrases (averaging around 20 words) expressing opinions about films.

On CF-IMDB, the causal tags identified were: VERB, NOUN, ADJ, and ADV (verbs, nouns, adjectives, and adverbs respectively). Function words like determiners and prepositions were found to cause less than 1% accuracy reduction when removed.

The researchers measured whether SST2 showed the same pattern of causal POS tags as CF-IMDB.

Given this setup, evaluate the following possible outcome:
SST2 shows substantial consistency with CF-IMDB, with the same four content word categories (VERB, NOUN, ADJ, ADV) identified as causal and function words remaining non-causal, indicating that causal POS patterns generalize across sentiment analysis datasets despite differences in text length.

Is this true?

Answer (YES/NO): NO